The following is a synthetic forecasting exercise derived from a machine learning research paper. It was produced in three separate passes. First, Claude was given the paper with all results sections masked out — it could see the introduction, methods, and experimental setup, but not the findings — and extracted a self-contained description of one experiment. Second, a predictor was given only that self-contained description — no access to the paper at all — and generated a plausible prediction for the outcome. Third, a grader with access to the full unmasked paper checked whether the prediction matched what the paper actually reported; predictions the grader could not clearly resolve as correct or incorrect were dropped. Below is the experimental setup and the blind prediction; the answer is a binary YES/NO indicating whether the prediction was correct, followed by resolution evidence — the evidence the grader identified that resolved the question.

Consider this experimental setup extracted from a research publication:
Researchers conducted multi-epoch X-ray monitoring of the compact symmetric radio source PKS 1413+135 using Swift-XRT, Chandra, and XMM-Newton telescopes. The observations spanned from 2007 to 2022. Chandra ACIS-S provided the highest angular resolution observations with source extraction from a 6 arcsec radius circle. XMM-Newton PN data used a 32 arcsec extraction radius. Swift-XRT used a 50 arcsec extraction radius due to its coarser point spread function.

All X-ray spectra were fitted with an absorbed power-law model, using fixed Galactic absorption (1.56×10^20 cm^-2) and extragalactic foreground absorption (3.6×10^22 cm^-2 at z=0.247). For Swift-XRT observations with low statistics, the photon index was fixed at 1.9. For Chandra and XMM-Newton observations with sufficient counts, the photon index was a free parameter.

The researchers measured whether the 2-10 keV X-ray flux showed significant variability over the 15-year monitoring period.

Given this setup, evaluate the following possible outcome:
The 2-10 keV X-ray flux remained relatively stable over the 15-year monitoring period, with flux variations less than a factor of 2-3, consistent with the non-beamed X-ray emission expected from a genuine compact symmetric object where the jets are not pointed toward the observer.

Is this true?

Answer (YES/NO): NO